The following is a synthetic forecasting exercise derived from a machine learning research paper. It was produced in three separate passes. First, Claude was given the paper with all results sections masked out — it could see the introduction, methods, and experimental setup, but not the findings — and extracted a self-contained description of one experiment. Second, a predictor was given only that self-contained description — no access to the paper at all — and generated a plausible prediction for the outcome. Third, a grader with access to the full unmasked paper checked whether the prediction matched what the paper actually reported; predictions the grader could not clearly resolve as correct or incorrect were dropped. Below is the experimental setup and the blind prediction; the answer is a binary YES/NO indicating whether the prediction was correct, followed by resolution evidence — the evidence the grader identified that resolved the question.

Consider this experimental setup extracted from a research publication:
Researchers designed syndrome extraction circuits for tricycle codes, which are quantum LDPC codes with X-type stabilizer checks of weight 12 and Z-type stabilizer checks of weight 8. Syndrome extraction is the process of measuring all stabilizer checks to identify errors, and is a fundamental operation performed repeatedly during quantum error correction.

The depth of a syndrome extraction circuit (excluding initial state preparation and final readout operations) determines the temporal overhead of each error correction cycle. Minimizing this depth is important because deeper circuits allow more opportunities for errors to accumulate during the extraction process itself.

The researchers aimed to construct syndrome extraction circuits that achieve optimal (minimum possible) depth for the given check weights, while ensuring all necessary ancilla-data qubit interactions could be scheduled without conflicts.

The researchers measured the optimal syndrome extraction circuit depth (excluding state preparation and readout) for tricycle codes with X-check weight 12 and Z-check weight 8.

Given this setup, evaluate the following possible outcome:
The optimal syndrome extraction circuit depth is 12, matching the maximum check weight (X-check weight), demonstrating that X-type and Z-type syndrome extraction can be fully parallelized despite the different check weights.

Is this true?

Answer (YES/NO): YES